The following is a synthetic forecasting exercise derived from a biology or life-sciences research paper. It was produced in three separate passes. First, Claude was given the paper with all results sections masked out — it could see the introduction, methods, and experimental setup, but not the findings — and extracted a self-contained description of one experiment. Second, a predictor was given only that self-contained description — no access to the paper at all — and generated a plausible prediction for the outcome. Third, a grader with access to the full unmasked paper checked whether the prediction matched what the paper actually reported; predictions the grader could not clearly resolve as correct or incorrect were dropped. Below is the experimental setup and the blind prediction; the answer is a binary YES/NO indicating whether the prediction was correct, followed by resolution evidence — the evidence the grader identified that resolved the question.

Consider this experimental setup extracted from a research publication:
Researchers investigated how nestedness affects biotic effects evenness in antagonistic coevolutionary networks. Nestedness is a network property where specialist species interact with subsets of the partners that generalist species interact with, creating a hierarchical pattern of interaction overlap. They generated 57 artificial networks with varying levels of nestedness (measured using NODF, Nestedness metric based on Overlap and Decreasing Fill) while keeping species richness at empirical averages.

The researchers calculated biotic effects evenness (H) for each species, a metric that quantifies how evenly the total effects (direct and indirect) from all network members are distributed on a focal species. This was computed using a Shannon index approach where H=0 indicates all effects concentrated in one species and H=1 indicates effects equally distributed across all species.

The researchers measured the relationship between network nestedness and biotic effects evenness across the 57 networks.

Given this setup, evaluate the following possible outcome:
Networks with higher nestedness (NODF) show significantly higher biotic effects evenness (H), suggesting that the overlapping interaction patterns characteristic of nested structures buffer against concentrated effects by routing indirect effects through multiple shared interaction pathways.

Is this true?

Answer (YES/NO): YES